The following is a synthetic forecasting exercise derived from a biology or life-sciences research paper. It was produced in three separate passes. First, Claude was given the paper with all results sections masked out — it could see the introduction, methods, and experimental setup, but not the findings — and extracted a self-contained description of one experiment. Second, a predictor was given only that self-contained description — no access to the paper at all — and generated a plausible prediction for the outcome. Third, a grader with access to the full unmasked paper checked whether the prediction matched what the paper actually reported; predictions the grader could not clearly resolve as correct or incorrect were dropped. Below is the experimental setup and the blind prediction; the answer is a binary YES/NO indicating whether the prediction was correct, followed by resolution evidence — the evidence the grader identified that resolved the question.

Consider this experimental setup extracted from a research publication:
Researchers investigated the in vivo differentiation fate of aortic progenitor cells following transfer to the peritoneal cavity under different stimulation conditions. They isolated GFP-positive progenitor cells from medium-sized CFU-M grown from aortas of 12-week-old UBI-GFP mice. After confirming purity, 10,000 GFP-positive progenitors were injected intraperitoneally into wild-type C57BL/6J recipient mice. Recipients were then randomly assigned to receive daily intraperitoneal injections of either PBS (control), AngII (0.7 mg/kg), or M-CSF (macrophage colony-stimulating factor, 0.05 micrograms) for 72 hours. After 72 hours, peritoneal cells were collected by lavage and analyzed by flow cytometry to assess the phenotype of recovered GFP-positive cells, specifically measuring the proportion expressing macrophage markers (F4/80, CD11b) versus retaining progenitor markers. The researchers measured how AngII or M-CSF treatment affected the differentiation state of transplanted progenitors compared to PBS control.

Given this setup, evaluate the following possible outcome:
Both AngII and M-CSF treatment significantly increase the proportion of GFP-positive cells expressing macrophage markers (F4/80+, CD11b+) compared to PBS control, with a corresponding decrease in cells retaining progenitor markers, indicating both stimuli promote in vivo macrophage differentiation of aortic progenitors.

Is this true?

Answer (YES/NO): NO